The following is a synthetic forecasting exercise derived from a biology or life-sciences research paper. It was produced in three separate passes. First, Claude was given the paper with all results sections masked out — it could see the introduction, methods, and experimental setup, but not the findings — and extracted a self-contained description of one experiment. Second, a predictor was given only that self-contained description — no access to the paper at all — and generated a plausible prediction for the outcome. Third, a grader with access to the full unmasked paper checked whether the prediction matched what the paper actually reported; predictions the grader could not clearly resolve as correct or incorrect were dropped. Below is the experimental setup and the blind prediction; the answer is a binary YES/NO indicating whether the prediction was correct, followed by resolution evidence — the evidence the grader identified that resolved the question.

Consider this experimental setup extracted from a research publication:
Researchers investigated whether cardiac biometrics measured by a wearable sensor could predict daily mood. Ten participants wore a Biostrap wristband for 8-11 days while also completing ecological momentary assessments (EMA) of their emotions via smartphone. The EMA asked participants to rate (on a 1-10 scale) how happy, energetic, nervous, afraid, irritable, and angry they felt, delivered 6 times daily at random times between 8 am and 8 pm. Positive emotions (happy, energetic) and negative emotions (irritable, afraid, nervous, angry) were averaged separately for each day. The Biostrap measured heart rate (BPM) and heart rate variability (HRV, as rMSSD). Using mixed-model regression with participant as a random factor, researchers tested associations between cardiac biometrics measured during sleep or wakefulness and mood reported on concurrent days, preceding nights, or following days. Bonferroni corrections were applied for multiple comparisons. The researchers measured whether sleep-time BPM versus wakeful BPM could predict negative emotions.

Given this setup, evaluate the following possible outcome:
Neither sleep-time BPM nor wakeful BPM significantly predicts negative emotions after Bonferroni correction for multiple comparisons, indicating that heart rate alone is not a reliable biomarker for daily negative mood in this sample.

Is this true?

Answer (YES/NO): YES